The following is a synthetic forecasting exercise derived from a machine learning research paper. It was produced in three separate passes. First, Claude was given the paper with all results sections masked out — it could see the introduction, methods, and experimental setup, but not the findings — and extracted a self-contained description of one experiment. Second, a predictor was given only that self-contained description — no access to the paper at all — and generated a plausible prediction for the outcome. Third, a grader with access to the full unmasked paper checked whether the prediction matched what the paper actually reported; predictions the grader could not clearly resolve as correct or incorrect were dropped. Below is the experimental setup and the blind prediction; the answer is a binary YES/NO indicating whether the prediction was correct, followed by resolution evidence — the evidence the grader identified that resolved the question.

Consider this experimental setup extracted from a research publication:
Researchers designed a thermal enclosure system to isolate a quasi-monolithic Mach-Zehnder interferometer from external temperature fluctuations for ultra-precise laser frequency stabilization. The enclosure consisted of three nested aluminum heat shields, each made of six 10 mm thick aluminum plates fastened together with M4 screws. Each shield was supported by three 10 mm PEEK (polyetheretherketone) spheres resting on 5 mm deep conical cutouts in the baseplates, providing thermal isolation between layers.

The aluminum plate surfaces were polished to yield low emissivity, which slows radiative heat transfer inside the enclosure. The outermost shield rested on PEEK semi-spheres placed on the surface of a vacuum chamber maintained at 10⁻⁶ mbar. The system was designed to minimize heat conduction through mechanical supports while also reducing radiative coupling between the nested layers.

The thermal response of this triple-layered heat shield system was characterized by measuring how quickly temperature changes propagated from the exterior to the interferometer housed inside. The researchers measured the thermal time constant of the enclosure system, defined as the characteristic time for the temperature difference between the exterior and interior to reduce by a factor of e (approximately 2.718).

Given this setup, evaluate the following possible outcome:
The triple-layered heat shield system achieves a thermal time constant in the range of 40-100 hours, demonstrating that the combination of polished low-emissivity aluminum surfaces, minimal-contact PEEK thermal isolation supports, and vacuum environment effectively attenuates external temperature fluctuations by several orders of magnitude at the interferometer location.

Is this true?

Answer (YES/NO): NO